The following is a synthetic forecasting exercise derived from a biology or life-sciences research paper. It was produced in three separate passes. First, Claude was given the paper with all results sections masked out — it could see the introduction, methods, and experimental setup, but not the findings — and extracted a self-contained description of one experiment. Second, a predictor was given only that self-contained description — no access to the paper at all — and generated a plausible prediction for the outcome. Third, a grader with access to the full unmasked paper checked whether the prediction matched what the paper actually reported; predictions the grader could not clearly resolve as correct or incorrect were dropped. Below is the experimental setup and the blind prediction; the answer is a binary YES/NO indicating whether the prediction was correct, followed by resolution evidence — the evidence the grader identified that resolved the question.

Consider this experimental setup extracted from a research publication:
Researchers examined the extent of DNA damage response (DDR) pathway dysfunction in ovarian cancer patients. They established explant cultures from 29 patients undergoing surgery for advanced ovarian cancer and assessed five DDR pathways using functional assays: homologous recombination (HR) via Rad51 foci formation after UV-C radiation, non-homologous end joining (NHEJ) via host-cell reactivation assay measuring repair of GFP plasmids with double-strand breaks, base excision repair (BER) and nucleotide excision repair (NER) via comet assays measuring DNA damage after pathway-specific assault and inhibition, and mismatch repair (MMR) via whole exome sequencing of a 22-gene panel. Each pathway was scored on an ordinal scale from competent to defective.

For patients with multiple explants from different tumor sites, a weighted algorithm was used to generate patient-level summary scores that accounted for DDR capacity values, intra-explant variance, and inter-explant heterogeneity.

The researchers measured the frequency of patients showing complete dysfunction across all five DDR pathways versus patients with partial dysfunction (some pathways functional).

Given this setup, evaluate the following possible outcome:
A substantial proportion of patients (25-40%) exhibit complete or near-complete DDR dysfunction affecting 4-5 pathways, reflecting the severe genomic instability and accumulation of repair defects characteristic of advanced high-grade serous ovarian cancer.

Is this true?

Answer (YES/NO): NO